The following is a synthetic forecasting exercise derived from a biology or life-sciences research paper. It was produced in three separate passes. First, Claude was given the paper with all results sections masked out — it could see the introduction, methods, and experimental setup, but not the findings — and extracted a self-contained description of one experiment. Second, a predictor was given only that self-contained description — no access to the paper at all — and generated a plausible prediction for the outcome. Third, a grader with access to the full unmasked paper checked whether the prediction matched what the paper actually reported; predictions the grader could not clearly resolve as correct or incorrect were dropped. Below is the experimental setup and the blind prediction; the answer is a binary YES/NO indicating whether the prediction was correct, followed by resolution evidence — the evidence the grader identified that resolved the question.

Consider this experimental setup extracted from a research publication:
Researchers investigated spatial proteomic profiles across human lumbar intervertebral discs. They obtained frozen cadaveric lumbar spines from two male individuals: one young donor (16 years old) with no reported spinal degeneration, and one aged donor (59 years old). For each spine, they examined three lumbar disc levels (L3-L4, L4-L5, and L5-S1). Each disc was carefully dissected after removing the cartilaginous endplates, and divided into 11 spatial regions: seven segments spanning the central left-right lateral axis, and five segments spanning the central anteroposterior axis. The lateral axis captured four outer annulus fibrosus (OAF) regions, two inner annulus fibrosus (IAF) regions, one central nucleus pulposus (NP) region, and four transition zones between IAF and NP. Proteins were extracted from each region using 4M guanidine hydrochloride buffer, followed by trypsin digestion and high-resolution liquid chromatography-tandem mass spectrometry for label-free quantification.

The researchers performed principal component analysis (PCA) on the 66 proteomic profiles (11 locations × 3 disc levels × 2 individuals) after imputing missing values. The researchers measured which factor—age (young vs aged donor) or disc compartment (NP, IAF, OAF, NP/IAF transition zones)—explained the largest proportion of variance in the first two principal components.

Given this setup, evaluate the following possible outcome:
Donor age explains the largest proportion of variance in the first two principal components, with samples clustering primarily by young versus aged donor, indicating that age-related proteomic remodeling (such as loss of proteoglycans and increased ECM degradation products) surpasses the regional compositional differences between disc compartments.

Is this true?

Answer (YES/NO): YES